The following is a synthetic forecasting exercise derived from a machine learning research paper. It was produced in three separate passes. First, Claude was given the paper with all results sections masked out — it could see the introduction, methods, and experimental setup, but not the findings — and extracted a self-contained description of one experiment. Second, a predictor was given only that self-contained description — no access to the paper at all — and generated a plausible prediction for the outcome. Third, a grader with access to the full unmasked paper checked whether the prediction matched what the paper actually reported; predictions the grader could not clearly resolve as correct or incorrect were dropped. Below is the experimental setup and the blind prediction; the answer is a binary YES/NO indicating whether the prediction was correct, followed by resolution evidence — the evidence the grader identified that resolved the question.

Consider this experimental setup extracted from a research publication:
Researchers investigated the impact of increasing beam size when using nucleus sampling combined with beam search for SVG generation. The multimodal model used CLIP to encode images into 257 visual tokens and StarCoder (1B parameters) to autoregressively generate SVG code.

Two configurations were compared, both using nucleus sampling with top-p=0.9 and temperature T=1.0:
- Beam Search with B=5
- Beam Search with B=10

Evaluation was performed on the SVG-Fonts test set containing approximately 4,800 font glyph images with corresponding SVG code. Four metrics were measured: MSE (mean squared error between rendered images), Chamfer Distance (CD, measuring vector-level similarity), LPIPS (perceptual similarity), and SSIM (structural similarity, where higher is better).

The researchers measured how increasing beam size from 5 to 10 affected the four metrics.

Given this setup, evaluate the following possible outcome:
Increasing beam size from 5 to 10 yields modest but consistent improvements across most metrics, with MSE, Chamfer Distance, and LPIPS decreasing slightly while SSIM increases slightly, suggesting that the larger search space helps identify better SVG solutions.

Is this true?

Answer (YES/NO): NO